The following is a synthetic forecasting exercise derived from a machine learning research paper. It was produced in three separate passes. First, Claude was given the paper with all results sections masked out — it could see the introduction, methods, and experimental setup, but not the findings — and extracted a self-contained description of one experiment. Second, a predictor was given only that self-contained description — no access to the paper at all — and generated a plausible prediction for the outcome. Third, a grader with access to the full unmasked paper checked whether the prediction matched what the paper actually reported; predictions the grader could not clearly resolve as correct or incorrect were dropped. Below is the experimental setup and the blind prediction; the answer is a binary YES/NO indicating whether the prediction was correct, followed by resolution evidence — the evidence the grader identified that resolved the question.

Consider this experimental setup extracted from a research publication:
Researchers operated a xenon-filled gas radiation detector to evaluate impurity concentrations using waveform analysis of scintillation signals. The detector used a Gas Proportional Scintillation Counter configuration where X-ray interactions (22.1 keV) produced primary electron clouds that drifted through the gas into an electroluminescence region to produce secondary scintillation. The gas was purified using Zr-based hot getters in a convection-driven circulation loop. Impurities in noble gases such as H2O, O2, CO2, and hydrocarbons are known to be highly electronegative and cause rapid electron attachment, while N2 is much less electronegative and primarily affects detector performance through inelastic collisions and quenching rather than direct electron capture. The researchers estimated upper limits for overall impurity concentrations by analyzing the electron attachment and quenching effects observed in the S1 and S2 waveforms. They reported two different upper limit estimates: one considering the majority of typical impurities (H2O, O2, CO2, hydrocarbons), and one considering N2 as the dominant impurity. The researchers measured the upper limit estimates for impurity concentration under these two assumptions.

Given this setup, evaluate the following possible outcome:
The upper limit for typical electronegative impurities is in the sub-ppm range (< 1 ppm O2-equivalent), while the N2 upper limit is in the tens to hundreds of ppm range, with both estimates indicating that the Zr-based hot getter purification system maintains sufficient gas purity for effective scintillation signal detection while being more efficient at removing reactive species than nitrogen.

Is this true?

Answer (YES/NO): NO